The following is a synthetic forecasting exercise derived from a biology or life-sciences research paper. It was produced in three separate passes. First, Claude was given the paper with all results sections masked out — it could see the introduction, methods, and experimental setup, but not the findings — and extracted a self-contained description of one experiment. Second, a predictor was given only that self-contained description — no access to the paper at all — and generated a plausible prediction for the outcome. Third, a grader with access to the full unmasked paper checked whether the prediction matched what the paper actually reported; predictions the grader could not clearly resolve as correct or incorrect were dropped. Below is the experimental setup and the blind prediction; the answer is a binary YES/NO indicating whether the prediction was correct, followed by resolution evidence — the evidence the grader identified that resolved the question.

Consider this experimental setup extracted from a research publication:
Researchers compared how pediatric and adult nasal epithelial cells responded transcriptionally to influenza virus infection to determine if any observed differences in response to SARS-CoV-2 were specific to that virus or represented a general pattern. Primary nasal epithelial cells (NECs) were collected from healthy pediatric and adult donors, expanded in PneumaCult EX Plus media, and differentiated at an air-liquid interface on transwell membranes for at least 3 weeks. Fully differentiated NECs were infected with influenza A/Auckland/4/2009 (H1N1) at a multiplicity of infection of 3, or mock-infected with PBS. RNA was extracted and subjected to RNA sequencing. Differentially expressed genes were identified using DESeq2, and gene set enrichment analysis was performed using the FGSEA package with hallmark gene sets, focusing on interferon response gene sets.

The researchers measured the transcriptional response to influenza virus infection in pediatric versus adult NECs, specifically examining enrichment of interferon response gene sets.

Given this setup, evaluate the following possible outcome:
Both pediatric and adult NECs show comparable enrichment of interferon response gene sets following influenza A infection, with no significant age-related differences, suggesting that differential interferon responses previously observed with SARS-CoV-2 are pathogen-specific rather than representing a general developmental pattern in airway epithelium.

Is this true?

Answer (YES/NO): NO